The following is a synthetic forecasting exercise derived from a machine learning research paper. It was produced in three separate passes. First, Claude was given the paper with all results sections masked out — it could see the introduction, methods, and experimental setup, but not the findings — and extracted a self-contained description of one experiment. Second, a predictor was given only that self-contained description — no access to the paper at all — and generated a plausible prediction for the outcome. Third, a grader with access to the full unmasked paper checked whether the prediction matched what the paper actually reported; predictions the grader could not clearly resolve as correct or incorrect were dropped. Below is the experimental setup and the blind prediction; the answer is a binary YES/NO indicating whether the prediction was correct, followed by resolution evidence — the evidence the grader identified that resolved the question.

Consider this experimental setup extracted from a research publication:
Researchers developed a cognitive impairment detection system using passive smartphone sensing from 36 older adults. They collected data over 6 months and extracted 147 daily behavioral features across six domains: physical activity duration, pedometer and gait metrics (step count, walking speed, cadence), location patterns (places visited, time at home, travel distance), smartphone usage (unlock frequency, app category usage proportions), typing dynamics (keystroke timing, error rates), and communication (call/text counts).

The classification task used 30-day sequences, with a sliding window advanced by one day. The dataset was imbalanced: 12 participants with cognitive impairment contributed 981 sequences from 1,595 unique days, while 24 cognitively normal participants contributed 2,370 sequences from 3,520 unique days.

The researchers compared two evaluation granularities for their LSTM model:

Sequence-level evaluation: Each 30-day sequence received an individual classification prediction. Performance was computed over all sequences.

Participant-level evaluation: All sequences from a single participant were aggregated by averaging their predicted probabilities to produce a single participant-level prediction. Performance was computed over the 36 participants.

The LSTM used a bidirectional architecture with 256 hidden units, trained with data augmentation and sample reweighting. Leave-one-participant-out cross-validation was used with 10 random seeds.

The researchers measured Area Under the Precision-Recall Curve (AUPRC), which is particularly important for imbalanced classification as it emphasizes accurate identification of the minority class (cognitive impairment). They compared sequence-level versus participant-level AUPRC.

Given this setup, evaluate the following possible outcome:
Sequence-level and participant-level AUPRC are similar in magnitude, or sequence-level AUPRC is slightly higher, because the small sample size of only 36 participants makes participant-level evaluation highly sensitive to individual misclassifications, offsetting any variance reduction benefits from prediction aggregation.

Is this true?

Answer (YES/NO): YES